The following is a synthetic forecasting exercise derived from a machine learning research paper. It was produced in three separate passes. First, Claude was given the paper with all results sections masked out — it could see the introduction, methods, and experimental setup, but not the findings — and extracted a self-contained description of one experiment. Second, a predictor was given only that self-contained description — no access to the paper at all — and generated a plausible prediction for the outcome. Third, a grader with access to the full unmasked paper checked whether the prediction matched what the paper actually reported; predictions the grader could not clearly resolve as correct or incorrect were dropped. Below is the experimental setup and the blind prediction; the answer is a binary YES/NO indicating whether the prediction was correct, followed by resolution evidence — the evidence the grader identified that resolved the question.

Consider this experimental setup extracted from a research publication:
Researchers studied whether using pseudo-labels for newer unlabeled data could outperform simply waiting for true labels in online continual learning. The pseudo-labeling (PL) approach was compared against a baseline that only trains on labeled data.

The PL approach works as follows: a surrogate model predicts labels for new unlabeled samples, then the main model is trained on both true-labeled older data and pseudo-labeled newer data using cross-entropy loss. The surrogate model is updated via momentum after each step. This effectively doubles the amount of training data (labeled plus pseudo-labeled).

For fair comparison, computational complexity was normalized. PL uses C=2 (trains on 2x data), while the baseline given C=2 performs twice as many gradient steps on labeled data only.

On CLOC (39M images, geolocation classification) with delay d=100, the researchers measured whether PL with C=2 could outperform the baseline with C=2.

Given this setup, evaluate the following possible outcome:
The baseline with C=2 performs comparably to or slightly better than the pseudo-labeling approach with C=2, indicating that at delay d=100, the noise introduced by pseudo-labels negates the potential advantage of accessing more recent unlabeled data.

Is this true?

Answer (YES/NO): YES